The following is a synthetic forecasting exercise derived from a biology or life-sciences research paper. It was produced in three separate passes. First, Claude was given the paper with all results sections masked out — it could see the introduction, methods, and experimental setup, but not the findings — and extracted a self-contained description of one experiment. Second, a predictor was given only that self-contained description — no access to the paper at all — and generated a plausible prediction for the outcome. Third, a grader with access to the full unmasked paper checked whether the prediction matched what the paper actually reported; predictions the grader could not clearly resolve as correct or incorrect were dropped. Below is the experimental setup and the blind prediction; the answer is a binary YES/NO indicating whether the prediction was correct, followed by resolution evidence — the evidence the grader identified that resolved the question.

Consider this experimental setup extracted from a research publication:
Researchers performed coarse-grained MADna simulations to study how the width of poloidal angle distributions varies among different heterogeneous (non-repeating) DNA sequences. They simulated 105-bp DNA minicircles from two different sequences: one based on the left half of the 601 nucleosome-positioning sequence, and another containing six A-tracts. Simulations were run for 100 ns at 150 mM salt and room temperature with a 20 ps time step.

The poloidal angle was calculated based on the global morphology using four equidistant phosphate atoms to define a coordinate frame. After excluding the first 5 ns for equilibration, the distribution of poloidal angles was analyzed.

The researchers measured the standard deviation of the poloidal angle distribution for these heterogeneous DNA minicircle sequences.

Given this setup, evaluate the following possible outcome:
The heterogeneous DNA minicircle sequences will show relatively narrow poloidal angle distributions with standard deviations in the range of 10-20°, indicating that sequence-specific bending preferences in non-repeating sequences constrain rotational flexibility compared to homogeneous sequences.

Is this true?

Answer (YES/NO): NO